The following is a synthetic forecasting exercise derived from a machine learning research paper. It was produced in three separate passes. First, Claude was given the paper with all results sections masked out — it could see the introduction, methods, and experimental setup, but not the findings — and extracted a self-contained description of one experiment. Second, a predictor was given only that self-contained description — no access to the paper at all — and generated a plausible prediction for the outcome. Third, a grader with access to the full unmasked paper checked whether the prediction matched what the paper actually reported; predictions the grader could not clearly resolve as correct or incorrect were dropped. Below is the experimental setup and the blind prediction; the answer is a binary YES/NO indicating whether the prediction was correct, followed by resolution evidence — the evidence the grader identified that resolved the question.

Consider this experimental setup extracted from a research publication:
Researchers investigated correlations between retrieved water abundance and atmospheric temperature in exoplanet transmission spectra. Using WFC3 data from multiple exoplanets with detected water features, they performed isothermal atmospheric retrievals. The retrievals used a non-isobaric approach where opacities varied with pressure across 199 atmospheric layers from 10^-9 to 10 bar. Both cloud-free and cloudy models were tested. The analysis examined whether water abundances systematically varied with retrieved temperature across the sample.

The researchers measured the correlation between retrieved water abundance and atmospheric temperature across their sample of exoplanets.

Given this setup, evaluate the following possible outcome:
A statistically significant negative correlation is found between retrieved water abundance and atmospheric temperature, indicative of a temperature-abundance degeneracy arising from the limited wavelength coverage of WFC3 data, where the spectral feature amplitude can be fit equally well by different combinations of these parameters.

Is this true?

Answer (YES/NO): NO